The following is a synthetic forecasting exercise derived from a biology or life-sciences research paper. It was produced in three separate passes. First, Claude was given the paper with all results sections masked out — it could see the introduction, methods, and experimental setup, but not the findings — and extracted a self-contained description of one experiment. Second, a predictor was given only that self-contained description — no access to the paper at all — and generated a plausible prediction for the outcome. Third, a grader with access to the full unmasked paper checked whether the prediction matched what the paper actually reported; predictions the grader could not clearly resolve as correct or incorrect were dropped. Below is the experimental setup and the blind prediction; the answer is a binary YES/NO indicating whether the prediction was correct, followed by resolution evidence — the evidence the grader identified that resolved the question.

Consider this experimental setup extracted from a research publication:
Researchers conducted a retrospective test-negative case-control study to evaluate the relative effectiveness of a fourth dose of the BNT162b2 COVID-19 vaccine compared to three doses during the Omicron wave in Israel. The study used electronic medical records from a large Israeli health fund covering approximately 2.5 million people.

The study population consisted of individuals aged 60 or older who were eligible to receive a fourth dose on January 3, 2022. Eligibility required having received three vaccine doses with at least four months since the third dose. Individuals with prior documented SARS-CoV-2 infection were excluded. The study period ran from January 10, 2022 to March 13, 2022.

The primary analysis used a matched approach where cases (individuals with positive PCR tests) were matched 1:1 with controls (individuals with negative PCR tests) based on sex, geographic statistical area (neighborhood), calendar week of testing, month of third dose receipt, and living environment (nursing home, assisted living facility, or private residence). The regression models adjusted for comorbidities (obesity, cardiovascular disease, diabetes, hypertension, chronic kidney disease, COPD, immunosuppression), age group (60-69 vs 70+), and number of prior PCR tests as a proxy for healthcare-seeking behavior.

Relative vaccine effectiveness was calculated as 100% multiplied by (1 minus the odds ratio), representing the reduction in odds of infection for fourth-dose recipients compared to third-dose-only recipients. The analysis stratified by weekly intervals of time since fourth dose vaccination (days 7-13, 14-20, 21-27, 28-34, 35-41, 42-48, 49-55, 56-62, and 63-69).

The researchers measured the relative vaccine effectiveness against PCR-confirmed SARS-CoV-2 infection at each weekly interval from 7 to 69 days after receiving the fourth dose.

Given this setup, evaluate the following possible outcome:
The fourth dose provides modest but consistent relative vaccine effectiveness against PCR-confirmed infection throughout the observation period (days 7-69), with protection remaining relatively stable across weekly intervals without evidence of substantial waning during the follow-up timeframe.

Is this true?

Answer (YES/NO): NO